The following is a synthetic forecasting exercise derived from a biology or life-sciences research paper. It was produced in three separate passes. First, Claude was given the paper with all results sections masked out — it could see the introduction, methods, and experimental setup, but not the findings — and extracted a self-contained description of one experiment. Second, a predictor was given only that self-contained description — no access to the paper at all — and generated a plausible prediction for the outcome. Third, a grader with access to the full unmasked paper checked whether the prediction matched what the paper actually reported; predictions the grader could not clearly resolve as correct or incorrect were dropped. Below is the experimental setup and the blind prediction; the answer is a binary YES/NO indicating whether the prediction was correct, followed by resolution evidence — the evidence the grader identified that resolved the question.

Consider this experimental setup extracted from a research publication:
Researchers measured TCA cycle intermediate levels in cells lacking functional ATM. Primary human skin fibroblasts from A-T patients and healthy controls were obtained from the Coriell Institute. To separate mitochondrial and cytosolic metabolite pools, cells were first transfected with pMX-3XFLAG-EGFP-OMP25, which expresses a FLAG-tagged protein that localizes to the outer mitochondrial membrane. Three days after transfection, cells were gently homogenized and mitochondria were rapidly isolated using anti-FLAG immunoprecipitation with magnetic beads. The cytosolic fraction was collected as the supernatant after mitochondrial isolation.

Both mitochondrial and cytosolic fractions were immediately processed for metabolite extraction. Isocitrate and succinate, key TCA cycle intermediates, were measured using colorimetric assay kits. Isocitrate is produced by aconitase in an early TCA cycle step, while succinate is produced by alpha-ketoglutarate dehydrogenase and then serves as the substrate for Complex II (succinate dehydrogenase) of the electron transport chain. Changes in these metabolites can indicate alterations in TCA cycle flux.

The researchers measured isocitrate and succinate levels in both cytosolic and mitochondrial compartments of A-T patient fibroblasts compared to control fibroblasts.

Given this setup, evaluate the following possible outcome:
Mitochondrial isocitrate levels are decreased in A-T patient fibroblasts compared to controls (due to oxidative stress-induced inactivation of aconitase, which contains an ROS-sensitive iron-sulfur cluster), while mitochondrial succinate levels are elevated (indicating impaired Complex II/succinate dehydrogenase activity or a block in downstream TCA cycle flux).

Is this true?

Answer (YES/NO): YES